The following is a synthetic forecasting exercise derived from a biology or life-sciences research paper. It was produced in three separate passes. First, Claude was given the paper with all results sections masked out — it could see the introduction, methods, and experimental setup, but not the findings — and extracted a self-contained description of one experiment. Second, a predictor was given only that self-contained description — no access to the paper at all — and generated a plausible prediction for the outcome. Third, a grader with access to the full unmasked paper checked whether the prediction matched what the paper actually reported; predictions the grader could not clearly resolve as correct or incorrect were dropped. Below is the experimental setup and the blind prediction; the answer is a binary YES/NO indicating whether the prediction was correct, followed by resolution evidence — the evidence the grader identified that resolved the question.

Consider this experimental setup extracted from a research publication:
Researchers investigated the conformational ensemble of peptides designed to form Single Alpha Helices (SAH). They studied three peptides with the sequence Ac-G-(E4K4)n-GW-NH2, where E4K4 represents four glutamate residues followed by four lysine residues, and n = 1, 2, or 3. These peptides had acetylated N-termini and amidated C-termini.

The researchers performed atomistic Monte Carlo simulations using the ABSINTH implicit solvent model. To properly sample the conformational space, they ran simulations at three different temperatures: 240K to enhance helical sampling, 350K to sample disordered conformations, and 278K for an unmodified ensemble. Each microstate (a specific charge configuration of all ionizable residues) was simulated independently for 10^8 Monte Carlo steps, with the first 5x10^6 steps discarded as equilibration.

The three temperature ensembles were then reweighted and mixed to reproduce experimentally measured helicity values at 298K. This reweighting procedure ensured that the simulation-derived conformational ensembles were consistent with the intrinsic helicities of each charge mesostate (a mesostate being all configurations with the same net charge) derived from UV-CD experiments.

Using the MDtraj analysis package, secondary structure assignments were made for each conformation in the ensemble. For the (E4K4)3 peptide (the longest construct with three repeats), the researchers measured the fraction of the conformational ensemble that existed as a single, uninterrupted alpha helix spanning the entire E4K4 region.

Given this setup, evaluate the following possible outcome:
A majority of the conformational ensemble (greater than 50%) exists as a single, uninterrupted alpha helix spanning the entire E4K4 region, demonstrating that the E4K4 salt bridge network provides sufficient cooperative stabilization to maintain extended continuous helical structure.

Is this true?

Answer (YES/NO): NO